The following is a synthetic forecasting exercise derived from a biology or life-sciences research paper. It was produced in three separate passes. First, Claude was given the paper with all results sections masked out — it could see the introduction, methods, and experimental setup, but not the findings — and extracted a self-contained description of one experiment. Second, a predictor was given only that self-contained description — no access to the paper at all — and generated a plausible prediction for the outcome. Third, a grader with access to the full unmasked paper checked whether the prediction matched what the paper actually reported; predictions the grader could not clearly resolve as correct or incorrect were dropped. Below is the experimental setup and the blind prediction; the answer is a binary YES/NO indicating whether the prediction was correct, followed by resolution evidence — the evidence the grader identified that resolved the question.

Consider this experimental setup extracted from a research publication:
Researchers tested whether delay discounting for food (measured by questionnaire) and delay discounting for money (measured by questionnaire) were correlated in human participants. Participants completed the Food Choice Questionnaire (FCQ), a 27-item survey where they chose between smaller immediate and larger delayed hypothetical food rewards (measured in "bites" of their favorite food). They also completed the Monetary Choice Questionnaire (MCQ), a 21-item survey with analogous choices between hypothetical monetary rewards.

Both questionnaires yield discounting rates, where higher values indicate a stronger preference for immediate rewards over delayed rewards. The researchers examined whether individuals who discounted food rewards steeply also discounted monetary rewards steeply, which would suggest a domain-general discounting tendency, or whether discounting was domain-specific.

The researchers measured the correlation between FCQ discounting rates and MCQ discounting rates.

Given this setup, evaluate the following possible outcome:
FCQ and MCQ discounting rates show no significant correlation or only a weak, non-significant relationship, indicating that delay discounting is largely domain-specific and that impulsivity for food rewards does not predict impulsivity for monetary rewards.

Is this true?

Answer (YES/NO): NO